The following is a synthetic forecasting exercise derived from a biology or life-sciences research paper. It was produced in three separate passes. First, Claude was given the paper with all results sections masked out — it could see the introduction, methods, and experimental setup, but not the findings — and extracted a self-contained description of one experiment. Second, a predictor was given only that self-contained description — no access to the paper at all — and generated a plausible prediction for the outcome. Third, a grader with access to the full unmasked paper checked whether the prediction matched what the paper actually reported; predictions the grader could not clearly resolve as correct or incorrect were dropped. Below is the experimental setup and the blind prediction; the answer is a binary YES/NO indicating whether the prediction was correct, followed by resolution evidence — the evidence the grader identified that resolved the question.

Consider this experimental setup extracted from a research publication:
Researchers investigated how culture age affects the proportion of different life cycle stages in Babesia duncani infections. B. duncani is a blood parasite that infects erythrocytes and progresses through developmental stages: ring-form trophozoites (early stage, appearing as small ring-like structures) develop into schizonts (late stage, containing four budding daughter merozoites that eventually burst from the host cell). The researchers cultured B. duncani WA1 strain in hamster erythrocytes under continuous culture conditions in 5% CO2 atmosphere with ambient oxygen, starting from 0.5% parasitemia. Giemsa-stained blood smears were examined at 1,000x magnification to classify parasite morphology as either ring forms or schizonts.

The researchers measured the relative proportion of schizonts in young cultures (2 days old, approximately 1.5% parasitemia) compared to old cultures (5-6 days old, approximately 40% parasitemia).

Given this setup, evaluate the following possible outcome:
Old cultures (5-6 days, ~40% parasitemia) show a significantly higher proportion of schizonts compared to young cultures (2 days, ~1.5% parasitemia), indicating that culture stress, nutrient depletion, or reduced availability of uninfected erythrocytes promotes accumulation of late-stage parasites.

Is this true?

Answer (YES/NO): YES